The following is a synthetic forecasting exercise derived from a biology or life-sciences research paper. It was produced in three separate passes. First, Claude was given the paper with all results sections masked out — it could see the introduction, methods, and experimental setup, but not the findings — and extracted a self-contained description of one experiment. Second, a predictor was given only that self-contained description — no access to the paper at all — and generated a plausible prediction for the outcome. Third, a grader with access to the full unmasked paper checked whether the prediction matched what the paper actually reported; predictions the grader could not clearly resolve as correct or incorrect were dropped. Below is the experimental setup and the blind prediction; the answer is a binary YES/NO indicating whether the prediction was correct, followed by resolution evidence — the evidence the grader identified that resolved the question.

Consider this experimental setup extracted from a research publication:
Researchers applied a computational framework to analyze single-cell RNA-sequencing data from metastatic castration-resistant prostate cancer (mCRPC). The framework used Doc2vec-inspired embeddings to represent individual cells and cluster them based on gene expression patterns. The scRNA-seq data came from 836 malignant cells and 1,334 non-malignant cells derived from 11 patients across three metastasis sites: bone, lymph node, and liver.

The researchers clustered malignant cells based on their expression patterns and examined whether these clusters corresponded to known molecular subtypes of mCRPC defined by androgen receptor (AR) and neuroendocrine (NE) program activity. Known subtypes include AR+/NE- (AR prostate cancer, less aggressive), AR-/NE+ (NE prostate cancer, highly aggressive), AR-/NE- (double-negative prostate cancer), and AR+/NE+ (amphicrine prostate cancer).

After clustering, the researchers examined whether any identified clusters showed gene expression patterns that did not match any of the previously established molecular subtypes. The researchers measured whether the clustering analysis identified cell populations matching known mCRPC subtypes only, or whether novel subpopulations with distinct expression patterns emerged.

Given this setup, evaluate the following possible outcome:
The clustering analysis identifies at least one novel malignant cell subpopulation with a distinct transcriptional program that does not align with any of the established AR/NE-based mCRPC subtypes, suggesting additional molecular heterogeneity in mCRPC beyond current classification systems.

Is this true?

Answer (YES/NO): YES